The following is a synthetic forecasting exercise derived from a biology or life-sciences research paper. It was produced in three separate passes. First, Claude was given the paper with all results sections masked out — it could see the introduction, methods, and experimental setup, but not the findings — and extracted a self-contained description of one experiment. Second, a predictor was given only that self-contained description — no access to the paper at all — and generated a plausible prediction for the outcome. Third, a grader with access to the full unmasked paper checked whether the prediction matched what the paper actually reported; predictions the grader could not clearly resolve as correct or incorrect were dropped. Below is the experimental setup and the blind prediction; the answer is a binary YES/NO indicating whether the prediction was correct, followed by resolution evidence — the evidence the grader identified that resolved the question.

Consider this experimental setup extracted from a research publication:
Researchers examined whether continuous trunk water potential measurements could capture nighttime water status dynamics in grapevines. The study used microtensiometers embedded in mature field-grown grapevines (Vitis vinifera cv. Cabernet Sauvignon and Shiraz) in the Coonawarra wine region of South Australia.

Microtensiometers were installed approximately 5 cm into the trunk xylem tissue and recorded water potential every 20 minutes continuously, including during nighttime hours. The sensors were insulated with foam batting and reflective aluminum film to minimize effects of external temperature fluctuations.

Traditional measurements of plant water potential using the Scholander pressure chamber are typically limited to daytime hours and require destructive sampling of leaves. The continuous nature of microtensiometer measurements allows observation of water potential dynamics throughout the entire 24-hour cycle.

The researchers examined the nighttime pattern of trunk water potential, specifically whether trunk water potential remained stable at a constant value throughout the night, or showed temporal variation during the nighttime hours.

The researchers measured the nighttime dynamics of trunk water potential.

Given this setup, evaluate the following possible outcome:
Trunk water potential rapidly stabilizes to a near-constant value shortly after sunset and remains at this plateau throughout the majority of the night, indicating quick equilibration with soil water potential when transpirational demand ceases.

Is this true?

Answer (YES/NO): NO